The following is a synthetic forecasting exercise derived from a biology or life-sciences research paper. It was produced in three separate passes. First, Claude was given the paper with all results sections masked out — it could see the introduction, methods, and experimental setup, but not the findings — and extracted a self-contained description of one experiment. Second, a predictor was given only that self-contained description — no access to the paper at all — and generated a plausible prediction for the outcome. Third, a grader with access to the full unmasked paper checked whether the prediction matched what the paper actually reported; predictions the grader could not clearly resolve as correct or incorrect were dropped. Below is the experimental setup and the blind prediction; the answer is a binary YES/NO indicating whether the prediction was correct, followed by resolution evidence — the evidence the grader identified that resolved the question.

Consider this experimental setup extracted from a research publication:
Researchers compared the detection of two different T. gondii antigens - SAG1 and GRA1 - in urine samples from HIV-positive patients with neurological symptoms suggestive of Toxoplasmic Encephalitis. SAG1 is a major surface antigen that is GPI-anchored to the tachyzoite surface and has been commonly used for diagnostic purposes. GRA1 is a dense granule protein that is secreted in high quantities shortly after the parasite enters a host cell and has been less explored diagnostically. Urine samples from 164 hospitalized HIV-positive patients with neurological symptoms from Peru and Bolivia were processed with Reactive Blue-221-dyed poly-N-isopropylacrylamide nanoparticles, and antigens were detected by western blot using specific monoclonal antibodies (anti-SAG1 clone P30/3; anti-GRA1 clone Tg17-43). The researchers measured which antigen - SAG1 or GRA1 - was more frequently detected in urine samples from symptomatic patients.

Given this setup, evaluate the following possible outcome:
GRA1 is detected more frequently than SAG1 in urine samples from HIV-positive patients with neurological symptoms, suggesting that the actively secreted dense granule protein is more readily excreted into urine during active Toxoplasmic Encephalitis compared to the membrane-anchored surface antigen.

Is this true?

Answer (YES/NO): YES